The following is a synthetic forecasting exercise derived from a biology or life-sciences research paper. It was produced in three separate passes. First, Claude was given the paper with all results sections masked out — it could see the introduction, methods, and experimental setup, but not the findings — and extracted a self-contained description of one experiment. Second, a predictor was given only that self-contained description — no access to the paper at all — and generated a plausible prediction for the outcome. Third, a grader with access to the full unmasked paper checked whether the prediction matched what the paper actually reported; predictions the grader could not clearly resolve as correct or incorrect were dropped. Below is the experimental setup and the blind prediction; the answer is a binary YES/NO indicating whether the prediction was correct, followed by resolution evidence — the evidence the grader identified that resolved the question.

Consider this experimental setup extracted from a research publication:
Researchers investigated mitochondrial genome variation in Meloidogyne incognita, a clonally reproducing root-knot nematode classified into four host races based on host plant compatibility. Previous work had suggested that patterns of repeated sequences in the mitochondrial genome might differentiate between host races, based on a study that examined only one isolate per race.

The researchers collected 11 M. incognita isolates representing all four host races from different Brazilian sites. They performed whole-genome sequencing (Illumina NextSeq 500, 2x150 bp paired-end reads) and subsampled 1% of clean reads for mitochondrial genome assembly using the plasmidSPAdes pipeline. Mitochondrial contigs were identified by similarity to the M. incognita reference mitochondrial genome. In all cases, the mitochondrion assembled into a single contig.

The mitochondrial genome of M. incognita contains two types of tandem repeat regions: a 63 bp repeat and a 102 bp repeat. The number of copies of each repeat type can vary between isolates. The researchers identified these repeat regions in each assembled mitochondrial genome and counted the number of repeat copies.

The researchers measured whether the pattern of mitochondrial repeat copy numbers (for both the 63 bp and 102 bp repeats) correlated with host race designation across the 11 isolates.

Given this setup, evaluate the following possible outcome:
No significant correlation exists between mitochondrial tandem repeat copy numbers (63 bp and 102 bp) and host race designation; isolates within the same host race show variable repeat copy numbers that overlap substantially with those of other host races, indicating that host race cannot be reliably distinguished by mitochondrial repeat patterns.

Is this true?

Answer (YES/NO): YES